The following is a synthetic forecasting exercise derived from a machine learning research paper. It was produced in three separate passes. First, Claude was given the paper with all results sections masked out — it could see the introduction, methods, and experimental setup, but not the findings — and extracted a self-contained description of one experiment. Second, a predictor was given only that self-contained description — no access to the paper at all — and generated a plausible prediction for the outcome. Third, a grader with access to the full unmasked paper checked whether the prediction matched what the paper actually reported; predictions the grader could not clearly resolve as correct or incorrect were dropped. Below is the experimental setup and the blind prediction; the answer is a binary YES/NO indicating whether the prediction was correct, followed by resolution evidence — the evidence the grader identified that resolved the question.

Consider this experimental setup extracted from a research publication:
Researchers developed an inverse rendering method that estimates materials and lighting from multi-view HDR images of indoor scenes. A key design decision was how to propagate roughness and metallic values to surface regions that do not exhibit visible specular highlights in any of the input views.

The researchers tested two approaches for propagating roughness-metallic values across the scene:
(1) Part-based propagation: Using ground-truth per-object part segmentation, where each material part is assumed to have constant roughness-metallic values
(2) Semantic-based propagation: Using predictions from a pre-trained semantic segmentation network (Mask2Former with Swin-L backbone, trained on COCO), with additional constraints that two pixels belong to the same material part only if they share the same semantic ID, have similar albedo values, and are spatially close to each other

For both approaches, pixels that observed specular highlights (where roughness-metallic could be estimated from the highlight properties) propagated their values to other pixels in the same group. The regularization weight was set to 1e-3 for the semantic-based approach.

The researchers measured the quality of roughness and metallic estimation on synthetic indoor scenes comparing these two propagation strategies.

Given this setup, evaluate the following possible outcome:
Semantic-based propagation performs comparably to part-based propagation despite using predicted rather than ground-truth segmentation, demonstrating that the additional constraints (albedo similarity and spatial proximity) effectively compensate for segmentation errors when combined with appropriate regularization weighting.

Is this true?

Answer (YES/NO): YES